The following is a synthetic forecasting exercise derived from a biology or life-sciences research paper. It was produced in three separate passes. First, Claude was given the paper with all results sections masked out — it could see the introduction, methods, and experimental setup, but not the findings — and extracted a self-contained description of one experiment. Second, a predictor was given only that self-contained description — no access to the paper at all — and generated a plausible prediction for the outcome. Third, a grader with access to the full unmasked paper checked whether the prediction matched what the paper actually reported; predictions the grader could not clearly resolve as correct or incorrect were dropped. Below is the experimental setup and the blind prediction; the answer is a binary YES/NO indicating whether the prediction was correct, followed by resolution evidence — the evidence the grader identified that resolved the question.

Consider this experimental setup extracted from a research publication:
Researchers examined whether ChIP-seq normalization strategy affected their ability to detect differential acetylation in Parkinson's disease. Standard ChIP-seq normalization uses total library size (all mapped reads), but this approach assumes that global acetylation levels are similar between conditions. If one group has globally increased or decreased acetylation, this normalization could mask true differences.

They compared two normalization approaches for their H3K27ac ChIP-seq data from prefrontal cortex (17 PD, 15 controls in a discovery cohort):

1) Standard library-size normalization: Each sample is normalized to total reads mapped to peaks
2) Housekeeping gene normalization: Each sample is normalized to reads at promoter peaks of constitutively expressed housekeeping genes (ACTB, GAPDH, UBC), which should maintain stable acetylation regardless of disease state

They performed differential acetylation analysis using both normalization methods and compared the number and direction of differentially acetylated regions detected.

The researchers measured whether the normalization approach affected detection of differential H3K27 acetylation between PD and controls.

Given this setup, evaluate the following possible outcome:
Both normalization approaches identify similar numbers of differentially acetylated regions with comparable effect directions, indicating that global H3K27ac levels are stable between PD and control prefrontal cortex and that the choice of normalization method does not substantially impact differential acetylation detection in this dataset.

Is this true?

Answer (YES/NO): NO